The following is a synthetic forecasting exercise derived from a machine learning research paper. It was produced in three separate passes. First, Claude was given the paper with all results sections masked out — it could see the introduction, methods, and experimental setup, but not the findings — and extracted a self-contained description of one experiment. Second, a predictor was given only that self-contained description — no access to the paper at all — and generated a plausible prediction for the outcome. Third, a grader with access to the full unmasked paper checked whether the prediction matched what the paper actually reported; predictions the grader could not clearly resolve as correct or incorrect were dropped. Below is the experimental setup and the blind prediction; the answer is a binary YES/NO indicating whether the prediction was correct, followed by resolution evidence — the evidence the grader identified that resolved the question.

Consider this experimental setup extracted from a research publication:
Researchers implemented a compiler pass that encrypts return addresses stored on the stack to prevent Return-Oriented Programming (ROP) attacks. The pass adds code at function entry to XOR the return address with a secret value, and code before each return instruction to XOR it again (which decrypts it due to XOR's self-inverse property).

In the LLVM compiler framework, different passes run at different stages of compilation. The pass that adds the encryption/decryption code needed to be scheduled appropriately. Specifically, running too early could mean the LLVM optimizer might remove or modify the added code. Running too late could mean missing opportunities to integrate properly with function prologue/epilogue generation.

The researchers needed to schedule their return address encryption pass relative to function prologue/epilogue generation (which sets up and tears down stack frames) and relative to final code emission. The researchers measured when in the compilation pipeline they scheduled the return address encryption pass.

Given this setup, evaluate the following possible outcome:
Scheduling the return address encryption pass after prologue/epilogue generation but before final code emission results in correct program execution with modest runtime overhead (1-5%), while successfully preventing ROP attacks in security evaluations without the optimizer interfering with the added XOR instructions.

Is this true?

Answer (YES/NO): NO